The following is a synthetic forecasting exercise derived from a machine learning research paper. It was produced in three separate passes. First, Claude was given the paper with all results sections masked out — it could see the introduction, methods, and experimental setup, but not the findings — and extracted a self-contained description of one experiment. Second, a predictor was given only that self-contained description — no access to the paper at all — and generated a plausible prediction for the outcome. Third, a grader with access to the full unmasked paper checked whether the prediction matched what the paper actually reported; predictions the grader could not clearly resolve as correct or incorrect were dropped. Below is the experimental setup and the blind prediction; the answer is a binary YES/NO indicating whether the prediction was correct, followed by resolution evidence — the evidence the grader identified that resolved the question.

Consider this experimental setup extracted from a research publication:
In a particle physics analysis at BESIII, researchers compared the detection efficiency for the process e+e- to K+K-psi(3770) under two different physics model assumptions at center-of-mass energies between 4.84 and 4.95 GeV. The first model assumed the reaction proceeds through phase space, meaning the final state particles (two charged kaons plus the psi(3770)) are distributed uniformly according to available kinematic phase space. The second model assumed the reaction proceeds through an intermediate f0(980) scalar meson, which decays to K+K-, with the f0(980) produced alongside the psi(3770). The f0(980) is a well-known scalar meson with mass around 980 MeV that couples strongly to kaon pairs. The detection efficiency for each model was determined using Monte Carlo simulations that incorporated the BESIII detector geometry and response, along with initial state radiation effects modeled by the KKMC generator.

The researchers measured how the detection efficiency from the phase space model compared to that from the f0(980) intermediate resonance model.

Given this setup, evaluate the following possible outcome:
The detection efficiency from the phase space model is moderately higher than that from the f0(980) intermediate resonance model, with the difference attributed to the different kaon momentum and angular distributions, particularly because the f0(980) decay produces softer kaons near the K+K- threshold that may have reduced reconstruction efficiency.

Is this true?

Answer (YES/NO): NO